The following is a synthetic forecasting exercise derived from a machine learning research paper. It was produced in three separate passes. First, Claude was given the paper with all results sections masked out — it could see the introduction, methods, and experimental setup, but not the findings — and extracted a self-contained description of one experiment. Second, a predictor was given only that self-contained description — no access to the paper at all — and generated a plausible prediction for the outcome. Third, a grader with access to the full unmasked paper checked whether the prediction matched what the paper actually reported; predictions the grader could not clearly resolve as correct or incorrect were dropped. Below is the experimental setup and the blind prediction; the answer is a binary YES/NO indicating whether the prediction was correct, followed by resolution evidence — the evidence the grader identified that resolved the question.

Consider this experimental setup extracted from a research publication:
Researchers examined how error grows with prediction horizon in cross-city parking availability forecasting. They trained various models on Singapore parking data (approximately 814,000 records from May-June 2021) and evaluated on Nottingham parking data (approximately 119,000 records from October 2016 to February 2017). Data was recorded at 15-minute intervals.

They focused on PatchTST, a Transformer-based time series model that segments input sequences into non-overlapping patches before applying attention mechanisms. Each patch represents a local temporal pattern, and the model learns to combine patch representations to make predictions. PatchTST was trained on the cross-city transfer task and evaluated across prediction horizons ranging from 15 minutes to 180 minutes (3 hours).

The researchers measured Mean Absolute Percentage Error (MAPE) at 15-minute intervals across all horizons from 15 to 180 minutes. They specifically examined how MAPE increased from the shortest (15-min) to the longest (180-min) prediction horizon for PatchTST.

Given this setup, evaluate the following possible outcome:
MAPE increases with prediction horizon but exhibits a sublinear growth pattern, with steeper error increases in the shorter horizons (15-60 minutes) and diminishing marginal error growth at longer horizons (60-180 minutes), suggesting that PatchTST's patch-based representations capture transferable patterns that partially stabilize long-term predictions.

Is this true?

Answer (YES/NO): NO